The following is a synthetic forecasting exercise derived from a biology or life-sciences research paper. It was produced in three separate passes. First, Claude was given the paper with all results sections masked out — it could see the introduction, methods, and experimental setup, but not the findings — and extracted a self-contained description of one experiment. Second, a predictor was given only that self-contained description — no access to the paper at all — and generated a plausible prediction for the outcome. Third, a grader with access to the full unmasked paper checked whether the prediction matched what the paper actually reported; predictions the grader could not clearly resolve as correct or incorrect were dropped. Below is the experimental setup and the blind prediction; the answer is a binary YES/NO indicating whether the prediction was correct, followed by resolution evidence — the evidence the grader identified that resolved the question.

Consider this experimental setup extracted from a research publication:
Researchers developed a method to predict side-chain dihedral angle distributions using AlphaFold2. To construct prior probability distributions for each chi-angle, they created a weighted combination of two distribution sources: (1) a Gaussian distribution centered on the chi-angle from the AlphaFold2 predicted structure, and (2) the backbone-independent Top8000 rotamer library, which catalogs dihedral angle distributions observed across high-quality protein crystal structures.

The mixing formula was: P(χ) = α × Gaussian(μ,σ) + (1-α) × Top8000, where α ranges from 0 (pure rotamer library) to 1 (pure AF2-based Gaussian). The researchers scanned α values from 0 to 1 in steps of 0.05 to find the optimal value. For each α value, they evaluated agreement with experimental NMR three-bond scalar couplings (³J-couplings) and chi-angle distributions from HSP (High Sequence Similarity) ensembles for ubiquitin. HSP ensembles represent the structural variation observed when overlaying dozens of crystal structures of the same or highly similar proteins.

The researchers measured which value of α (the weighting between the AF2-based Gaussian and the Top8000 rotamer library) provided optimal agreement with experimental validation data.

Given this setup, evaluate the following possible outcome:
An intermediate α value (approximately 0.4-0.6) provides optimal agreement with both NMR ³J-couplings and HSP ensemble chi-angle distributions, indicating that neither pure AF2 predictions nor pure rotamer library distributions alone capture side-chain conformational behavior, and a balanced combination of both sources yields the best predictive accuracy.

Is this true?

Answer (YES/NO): NO